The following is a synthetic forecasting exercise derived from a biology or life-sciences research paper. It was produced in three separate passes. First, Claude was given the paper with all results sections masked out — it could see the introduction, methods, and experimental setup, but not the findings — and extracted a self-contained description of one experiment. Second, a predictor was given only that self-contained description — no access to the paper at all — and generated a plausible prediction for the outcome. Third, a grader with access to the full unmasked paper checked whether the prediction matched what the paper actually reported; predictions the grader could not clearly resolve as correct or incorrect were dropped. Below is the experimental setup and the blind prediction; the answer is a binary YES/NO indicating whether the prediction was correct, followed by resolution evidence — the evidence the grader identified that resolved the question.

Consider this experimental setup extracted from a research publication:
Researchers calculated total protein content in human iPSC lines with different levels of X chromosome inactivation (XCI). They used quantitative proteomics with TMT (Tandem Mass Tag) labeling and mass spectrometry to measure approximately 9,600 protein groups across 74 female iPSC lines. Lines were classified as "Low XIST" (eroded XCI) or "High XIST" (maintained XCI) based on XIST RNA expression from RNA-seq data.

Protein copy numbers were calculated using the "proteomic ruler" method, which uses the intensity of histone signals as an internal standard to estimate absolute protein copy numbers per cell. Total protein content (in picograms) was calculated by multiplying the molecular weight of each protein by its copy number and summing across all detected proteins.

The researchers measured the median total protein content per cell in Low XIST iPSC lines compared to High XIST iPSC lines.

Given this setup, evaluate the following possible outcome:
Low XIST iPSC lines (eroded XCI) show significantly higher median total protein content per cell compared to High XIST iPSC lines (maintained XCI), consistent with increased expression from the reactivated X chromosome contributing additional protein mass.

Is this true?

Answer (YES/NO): YES